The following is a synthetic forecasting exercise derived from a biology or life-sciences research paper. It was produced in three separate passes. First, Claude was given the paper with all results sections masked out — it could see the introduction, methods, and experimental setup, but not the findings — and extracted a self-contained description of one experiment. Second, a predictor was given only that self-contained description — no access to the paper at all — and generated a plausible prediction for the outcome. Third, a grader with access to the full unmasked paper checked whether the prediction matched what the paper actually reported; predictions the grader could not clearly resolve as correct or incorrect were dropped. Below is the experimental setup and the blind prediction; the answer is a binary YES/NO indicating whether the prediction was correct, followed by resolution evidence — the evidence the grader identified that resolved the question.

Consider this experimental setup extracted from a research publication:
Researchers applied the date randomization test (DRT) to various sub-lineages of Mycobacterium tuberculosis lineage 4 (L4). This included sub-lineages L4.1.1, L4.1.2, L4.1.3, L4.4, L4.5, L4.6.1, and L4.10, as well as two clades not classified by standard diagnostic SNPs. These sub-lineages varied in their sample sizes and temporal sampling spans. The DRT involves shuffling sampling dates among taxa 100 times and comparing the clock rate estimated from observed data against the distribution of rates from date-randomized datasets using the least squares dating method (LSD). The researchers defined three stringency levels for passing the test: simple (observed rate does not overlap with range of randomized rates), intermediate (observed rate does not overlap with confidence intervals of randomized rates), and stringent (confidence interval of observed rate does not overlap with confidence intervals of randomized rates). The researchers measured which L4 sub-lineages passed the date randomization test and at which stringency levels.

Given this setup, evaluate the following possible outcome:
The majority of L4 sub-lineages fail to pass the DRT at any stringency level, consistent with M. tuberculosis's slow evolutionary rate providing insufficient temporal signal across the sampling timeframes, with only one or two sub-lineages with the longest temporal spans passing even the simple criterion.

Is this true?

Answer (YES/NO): NO